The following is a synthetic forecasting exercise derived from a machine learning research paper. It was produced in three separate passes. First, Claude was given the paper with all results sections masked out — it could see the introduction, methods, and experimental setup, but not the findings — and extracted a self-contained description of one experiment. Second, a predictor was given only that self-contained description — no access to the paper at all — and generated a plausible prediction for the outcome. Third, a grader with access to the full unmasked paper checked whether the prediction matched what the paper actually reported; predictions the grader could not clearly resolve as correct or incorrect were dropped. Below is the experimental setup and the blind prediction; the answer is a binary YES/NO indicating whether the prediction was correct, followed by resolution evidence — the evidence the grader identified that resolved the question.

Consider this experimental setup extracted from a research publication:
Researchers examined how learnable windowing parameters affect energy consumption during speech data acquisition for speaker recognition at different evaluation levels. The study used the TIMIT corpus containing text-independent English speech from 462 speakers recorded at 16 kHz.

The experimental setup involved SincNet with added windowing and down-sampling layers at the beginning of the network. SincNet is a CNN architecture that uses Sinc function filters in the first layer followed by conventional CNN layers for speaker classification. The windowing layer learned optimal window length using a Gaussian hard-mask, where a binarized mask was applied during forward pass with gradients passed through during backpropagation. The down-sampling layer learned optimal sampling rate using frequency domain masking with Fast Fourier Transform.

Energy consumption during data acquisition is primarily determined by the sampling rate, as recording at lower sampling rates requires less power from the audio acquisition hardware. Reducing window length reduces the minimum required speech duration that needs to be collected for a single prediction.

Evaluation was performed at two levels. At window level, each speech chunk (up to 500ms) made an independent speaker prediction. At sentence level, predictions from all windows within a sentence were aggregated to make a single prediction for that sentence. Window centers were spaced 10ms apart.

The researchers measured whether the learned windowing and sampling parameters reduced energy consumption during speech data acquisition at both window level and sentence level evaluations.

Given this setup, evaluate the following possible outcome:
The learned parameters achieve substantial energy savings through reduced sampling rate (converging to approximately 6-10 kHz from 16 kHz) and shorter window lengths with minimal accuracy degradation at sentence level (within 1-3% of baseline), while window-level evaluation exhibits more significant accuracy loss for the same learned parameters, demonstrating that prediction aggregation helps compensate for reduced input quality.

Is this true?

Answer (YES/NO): NO